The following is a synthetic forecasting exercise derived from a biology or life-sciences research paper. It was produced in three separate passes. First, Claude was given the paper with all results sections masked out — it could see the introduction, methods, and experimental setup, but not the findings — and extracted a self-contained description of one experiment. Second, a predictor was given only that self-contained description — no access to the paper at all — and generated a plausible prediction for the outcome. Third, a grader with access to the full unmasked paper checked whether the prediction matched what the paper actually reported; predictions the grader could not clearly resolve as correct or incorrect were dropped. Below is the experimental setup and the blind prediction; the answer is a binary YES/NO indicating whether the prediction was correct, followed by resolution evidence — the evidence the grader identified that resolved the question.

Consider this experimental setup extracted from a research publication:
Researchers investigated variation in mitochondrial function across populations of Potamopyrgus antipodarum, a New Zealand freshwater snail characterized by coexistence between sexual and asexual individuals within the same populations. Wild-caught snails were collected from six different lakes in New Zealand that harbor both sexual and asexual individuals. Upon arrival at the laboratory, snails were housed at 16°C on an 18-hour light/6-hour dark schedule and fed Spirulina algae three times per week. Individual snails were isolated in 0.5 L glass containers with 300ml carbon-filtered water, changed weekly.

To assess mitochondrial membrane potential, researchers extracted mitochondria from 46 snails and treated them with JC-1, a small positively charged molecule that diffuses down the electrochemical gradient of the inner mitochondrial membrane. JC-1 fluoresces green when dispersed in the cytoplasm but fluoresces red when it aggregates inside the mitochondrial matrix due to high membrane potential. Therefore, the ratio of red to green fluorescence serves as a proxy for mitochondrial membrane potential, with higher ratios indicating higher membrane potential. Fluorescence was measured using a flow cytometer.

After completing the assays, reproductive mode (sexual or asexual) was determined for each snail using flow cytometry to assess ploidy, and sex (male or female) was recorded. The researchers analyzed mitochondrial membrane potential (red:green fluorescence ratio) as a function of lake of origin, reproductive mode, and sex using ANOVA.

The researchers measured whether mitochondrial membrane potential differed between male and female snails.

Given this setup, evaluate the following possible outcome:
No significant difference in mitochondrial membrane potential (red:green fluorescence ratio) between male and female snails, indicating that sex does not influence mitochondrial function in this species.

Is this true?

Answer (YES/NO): NO